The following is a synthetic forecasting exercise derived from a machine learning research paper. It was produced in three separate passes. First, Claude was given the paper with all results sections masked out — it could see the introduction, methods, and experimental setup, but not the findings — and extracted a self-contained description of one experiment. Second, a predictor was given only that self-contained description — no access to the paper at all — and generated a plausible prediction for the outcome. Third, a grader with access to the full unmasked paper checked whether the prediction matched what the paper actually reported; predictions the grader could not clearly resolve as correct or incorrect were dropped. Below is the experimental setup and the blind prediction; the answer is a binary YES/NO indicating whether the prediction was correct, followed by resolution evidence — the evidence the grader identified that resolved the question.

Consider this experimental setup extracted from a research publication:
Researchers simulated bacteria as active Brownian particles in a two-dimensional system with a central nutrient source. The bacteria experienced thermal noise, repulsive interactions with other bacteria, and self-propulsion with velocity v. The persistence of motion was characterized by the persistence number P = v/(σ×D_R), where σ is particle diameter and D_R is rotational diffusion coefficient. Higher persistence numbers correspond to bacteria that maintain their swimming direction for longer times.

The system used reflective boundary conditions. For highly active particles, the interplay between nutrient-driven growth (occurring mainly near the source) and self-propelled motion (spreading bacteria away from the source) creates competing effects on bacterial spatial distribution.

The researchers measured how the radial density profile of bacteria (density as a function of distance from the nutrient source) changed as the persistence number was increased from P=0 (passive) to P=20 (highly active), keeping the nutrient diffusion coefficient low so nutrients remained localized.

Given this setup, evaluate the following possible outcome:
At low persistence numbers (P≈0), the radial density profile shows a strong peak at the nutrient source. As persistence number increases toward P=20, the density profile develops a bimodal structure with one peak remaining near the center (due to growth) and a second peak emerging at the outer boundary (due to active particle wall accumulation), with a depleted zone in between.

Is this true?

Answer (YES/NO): NO